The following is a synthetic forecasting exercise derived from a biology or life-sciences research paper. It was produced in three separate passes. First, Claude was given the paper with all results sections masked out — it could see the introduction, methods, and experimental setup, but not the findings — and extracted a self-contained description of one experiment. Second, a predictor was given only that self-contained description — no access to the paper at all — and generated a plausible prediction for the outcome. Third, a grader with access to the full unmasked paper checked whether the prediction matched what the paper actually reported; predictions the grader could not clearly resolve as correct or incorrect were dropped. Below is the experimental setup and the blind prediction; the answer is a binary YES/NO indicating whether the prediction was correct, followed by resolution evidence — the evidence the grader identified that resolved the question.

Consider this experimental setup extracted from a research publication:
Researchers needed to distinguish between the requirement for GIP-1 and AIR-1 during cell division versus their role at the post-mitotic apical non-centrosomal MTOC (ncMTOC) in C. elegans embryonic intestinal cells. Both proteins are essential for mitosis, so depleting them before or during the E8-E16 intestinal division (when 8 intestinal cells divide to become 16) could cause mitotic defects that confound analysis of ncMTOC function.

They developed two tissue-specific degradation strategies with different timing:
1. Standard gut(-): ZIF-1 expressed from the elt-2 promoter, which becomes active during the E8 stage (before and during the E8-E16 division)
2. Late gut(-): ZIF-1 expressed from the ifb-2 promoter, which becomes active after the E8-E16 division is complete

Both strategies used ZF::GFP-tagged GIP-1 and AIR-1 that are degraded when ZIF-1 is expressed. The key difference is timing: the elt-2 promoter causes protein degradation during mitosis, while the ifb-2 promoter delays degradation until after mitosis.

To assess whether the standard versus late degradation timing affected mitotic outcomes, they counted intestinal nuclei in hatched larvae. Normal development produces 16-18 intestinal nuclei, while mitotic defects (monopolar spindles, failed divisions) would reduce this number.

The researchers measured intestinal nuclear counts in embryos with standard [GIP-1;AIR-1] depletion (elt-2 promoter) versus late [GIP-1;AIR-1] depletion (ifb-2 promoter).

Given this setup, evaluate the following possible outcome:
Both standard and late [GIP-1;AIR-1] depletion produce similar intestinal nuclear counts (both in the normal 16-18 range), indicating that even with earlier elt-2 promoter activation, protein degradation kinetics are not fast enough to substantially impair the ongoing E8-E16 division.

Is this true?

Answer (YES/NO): NO